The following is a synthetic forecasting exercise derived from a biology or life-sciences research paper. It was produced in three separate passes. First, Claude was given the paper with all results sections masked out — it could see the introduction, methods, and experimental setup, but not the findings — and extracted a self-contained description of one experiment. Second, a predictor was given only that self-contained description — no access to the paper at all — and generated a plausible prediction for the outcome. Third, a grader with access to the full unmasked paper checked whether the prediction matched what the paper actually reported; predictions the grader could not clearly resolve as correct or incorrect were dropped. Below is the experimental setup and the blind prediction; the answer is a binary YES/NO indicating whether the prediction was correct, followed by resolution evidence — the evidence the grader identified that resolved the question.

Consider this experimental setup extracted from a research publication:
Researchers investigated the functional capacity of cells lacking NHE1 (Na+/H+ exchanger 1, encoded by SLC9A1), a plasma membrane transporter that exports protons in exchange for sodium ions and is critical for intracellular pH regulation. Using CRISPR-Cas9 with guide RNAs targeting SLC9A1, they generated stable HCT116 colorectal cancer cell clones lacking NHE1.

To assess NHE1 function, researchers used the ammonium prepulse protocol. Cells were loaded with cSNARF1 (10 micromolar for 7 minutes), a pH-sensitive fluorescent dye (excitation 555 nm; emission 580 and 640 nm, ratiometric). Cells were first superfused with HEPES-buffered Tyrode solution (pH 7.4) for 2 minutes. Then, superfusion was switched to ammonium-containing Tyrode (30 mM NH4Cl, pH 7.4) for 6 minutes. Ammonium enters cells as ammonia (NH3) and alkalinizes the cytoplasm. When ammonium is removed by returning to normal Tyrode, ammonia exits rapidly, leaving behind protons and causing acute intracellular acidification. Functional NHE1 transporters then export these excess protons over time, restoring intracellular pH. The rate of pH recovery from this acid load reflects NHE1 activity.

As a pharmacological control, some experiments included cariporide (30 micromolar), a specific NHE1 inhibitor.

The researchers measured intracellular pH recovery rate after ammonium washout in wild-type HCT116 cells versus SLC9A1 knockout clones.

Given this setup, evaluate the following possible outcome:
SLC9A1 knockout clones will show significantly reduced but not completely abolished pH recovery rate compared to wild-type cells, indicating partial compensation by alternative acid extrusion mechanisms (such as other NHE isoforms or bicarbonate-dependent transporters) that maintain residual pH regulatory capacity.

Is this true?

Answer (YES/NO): NO